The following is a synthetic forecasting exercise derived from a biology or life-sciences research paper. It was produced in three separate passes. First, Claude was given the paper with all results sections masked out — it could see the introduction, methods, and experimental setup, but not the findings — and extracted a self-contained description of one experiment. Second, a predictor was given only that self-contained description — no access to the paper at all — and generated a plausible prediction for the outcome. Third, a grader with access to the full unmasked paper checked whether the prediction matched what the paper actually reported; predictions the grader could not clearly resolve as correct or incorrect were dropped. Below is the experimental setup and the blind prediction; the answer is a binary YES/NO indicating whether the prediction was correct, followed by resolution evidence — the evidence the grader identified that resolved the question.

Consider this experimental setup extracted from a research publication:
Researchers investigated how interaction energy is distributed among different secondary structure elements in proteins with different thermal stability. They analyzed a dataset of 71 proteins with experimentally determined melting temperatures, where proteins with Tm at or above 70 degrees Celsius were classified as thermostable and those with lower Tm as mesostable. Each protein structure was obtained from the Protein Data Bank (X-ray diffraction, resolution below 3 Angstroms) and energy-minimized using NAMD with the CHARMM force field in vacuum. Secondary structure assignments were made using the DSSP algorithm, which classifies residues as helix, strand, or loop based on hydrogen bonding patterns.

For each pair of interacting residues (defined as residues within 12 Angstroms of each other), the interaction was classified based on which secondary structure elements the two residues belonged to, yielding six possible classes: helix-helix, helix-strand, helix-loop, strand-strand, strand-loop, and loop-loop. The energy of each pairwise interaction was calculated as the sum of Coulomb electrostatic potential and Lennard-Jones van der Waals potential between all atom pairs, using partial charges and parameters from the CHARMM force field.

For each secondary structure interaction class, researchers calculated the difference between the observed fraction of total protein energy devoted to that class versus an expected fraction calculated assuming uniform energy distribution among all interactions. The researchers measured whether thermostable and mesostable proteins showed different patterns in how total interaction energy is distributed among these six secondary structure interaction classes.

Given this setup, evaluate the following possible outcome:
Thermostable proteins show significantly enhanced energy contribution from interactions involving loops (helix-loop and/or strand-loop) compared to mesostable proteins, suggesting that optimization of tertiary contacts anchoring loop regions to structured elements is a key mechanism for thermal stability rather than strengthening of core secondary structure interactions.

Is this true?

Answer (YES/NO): YES